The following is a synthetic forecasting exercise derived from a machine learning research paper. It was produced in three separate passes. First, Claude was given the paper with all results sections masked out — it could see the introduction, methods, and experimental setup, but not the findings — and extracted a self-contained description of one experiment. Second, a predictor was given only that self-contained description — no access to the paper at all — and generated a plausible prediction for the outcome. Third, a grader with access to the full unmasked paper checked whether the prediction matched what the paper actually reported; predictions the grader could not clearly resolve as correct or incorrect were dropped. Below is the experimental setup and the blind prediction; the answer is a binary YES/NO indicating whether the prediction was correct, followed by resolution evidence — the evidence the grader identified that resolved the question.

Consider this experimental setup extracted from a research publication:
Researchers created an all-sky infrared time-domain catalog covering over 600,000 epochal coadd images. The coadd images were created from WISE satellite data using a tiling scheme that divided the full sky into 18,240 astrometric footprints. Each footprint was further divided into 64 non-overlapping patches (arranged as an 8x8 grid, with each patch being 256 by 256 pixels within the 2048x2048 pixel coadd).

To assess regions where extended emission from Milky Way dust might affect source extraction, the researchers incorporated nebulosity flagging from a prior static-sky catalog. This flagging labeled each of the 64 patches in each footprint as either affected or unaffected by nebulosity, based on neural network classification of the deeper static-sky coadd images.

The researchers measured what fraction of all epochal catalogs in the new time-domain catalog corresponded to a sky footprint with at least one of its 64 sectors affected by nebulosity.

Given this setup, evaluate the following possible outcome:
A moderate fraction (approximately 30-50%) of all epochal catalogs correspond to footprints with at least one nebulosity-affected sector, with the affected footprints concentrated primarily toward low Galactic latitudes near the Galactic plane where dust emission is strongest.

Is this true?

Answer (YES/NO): NO